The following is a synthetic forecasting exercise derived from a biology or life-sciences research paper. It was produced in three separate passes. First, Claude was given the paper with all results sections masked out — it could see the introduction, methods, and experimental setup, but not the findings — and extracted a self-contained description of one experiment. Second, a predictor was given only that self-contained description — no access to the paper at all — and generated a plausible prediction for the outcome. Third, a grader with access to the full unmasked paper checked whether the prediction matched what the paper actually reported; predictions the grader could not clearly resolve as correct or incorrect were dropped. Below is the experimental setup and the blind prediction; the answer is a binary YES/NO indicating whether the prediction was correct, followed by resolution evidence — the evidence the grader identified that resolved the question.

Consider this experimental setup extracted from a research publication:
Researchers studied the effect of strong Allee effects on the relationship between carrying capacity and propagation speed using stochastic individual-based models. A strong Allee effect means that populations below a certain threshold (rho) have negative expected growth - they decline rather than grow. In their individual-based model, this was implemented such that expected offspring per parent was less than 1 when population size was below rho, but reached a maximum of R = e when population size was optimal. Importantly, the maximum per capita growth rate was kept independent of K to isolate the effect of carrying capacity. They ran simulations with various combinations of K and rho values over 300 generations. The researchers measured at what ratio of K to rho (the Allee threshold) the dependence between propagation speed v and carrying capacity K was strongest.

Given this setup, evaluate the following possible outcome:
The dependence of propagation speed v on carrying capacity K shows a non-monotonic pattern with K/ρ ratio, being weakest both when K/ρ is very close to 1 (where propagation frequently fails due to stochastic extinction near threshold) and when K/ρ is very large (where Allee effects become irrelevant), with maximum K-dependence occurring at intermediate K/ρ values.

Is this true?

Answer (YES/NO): NO